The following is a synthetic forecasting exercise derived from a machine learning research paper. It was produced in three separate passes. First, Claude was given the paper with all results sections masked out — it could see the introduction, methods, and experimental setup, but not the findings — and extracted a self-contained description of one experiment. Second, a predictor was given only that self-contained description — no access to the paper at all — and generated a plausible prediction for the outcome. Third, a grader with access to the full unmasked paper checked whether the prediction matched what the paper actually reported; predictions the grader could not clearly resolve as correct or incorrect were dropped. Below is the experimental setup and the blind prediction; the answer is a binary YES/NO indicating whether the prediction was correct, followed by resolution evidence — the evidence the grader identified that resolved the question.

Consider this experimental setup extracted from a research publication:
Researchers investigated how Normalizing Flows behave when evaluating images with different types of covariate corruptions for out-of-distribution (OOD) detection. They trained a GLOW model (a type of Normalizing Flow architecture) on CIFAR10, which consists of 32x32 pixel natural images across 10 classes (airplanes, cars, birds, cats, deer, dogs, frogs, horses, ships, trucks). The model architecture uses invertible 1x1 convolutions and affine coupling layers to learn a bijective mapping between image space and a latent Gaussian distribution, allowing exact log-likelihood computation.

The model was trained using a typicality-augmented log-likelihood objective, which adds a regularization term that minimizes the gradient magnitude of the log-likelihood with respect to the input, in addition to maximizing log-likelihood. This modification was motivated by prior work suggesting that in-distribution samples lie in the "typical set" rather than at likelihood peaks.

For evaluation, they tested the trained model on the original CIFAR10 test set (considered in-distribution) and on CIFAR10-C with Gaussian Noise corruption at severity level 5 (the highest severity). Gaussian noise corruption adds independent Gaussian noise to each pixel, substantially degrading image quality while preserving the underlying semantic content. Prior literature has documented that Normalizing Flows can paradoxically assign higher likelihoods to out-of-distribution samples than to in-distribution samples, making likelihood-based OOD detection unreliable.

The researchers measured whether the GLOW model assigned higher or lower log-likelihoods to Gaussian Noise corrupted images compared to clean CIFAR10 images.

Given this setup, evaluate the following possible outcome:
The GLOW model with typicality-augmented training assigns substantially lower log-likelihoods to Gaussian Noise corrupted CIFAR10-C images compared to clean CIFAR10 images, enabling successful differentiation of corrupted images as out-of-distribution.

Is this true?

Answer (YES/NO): YES